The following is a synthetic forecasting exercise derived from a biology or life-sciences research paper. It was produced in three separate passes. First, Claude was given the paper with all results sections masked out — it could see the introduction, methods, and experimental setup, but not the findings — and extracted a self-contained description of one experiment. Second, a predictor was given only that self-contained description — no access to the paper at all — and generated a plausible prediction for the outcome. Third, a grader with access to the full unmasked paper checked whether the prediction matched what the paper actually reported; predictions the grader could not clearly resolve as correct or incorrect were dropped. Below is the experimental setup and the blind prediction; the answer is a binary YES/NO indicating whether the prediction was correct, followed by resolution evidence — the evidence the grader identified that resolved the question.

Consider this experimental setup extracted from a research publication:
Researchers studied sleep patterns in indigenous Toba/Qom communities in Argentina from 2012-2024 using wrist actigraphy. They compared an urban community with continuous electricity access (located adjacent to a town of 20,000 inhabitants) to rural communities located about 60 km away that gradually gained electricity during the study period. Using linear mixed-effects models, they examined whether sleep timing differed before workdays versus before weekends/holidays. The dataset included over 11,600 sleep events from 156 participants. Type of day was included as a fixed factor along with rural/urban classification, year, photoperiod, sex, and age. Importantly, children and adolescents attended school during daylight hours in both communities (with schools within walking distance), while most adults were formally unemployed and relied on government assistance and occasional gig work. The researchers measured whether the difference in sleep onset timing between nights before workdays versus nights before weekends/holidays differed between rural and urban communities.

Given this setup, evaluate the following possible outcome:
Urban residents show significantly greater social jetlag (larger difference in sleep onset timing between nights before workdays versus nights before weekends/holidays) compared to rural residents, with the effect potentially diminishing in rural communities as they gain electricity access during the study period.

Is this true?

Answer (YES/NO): NO